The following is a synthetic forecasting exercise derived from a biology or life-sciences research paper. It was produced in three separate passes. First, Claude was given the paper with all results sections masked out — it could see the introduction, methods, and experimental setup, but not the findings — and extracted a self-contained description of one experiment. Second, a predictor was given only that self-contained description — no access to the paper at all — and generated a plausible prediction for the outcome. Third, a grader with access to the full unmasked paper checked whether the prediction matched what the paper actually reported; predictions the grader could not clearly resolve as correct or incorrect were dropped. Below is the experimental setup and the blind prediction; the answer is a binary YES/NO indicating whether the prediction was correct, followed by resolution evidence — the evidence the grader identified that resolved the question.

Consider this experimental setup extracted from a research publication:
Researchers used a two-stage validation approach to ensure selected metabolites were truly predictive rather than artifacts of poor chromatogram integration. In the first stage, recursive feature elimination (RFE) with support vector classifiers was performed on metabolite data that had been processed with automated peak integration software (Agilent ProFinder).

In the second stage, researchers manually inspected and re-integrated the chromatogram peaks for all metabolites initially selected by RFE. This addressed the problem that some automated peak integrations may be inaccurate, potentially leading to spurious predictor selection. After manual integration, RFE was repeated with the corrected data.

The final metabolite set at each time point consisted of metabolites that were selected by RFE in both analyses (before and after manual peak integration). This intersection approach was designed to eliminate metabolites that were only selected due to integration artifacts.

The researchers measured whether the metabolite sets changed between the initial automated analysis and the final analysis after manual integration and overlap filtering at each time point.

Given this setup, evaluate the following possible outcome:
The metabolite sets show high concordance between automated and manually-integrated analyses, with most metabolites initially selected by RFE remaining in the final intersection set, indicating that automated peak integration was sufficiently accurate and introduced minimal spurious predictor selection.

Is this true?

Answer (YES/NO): NO